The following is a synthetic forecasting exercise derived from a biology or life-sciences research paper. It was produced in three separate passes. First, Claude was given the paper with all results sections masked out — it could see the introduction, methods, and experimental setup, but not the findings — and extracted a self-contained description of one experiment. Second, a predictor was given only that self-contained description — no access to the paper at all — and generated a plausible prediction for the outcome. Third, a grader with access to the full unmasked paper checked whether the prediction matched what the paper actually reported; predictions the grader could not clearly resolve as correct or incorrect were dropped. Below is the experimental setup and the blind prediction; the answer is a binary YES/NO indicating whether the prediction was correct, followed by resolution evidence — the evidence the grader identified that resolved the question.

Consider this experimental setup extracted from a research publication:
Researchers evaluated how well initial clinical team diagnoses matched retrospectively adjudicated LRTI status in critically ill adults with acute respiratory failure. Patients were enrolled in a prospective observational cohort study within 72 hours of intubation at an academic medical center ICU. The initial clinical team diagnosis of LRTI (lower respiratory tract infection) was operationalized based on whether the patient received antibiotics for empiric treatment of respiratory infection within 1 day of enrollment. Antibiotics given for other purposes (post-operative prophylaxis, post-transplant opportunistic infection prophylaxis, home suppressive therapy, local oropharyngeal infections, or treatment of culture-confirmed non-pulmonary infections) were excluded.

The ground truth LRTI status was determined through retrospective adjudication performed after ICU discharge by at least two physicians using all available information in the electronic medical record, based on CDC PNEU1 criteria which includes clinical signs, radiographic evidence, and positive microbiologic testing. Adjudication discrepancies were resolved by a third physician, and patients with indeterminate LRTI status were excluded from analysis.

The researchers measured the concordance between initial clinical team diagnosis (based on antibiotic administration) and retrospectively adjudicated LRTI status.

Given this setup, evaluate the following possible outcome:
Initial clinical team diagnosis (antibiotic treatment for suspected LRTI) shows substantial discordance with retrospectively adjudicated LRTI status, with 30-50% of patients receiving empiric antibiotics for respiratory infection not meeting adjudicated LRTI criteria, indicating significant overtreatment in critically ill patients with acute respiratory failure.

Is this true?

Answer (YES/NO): YES